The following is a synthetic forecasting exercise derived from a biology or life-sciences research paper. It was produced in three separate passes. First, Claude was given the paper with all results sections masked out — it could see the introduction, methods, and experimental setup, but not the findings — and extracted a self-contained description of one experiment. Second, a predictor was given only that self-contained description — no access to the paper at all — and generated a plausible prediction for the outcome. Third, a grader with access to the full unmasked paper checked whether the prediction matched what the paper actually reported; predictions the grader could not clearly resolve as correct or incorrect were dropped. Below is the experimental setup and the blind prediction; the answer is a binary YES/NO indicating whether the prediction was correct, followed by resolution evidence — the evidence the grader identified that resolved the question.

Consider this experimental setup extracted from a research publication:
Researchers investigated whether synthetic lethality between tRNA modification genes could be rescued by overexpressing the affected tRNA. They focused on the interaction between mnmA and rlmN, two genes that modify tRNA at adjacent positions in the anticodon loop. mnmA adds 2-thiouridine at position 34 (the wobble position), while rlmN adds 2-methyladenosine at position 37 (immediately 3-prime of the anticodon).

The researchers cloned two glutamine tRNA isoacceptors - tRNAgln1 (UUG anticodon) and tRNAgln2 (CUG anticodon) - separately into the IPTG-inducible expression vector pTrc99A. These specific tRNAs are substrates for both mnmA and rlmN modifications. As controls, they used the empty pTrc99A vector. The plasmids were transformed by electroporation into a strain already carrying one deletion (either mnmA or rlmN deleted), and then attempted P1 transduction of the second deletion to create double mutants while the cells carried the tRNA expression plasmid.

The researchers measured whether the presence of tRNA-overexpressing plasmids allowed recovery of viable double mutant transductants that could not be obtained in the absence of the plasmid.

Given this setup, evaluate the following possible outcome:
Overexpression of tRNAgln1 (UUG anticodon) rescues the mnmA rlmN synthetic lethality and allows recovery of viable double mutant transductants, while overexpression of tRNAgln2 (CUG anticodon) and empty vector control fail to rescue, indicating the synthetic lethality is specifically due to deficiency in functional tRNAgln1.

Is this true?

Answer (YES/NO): NO